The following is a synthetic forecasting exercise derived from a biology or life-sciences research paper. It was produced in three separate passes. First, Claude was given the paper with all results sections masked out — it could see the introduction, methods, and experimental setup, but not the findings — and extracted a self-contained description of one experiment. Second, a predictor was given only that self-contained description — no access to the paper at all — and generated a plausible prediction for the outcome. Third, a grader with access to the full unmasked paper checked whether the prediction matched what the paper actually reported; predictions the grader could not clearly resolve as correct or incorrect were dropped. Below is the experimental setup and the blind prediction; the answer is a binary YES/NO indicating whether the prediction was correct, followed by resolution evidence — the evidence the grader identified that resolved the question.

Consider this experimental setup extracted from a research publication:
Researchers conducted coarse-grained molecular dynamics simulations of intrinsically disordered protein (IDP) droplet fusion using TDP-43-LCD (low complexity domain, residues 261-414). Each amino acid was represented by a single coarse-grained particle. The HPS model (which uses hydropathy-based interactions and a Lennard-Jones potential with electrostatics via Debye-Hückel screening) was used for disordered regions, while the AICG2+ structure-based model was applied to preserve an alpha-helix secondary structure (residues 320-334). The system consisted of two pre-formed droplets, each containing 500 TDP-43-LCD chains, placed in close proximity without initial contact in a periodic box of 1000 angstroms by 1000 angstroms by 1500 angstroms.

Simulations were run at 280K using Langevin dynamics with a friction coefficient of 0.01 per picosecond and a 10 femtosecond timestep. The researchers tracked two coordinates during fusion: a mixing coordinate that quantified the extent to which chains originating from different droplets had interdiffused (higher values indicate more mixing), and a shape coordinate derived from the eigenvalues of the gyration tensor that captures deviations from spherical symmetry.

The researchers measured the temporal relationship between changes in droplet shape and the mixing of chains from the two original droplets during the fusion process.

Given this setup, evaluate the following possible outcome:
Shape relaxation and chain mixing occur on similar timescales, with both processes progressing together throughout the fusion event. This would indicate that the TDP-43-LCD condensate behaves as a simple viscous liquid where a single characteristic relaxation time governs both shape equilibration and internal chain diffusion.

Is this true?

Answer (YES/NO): YES